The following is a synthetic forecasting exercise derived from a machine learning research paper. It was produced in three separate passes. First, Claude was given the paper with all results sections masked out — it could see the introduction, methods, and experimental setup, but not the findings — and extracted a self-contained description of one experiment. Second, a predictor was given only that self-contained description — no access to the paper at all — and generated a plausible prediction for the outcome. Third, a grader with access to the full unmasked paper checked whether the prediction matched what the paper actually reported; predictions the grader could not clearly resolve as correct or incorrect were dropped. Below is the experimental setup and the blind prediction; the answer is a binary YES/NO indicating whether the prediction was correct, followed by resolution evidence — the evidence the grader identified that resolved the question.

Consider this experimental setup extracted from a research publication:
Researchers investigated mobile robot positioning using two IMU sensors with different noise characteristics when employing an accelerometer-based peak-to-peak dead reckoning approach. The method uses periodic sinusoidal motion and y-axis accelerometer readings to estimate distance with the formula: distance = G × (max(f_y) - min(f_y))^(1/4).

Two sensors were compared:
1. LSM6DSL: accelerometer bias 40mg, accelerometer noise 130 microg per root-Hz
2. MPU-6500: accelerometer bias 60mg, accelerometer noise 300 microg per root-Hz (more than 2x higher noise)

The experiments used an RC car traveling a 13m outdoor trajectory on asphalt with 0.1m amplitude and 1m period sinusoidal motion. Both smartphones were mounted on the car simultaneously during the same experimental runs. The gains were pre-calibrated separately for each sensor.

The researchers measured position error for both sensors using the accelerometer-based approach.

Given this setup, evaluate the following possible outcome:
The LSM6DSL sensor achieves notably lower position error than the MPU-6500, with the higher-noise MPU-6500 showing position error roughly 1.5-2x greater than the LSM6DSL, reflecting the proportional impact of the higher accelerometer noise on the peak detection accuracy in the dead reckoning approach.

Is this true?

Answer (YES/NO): YES